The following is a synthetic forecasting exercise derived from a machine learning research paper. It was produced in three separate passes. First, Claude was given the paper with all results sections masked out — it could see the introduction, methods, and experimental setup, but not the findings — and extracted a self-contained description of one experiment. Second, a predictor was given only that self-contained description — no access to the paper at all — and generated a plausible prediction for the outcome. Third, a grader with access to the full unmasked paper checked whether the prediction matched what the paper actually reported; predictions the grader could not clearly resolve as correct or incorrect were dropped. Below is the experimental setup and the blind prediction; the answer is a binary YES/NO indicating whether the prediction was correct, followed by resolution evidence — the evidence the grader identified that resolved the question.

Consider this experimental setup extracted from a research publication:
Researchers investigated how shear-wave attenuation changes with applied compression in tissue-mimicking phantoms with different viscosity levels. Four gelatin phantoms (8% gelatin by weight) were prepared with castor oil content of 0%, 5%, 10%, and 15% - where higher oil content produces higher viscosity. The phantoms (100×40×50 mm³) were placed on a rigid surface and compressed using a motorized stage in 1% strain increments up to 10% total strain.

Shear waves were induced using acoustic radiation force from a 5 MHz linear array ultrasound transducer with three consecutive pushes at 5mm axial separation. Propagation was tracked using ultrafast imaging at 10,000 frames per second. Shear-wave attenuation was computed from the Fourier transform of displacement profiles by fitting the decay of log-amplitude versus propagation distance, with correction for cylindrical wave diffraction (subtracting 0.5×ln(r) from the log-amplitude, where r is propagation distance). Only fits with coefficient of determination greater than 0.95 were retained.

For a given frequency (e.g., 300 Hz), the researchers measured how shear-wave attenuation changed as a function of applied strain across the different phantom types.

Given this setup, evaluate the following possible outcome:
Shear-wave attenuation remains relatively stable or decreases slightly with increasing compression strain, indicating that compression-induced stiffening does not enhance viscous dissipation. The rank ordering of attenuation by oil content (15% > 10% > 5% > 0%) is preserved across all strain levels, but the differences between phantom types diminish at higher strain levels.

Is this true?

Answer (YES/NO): NO